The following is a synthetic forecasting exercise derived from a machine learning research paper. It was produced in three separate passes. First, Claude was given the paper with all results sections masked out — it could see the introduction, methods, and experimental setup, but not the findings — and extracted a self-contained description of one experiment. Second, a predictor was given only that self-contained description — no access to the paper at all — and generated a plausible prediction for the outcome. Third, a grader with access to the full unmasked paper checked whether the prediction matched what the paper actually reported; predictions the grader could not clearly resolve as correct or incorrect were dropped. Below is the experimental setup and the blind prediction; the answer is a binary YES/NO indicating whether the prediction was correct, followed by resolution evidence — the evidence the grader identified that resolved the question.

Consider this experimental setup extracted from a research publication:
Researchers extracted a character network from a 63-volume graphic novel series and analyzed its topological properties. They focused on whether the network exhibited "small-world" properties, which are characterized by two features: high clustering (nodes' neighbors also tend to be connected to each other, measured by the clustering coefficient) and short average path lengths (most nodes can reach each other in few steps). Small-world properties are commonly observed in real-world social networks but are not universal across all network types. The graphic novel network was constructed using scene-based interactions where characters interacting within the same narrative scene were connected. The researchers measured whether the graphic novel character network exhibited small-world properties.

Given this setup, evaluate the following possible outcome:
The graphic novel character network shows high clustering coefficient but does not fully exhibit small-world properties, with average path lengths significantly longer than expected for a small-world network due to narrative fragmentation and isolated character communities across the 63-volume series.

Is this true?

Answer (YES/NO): NO